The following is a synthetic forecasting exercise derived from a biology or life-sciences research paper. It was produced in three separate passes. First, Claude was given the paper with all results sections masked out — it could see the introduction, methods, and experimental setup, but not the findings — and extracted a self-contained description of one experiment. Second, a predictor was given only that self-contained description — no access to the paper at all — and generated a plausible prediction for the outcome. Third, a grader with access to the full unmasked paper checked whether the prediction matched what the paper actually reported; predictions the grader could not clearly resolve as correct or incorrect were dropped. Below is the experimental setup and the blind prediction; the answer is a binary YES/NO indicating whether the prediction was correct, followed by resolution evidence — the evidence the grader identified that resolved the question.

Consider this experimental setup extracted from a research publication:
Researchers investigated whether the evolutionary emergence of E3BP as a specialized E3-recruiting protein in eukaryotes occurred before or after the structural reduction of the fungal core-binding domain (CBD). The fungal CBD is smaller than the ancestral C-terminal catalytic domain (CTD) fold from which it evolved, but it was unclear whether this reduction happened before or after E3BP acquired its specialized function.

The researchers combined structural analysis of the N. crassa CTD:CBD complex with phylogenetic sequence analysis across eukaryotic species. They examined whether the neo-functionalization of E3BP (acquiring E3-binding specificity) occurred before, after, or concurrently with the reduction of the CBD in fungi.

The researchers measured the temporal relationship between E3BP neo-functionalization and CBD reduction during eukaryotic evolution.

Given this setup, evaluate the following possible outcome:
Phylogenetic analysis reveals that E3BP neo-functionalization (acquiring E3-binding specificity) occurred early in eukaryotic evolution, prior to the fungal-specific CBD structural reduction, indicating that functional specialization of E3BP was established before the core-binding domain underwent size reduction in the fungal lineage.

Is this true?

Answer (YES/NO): YES